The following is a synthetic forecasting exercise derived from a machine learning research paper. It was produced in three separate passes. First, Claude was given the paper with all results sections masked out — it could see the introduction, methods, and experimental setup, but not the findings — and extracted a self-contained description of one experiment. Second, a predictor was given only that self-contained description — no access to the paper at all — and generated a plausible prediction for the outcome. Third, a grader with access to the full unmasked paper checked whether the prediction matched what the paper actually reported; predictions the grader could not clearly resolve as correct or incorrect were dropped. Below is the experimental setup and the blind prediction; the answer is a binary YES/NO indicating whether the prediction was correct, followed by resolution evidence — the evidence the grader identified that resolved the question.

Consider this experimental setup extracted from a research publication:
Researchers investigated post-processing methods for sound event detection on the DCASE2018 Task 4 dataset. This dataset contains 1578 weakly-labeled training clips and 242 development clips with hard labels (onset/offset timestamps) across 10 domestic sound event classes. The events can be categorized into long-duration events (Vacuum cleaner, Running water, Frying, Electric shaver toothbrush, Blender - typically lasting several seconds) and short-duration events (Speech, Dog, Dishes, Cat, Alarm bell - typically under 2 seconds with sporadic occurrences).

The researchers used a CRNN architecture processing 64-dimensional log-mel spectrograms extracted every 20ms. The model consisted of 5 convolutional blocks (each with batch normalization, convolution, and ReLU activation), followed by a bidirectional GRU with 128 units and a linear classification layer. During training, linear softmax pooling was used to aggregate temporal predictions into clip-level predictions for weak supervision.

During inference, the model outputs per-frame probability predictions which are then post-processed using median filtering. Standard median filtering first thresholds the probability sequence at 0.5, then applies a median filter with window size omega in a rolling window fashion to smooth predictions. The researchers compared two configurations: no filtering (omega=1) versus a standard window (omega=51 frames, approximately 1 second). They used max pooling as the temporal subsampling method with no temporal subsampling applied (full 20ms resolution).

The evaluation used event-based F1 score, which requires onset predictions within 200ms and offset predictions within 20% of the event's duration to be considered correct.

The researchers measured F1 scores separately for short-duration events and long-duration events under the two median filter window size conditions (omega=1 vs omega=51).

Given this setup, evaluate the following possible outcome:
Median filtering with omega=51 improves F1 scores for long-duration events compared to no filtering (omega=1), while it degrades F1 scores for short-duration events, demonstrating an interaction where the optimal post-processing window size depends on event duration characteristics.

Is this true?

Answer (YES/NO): YES